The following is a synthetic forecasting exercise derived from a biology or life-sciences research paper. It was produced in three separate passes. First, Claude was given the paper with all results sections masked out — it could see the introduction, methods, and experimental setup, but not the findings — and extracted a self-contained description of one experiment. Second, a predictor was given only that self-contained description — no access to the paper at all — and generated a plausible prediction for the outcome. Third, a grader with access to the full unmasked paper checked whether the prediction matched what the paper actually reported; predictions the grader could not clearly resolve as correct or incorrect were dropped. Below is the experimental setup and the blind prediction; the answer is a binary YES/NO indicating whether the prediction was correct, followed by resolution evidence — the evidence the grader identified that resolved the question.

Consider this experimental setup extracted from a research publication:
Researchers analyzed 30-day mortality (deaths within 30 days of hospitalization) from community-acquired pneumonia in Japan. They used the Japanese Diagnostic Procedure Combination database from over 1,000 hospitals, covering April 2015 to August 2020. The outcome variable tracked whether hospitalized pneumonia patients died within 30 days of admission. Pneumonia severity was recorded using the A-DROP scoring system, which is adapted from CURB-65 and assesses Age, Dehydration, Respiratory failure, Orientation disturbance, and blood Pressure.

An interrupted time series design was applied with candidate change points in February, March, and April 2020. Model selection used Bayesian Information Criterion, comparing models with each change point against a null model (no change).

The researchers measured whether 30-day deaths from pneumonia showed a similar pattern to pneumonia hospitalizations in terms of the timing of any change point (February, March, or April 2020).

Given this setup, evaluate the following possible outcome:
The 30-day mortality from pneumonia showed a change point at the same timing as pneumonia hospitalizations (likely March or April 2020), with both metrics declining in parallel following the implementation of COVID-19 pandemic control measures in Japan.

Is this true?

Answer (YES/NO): NO